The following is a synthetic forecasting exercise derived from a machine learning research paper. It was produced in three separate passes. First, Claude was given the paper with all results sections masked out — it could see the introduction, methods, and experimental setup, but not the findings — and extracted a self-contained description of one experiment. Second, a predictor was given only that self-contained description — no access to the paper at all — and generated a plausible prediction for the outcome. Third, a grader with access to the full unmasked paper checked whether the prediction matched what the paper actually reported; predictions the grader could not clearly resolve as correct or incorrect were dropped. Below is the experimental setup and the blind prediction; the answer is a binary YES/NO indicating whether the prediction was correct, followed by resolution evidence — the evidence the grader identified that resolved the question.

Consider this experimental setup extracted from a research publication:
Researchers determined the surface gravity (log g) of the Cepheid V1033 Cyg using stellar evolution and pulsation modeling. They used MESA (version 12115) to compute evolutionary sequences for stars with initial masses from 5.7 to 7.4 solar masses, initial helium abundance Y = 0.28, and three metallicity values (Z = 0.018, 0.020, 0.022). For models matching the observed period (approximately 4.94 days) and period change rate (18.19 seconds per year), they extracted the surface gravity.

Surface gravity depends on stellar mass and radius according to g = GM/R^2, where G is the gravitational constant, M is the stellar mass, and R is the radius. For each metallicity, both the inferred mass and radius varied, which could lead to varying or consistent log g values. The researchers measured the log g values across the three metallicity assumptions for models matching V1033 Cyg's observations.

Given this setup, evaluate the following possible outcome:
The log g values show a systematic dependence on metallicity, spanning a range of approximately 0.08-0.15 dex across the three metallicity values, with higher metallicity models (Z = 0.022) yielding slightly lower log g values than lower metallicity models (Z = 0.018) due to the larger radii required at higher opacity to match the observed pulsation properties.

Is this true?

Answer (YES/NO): NO